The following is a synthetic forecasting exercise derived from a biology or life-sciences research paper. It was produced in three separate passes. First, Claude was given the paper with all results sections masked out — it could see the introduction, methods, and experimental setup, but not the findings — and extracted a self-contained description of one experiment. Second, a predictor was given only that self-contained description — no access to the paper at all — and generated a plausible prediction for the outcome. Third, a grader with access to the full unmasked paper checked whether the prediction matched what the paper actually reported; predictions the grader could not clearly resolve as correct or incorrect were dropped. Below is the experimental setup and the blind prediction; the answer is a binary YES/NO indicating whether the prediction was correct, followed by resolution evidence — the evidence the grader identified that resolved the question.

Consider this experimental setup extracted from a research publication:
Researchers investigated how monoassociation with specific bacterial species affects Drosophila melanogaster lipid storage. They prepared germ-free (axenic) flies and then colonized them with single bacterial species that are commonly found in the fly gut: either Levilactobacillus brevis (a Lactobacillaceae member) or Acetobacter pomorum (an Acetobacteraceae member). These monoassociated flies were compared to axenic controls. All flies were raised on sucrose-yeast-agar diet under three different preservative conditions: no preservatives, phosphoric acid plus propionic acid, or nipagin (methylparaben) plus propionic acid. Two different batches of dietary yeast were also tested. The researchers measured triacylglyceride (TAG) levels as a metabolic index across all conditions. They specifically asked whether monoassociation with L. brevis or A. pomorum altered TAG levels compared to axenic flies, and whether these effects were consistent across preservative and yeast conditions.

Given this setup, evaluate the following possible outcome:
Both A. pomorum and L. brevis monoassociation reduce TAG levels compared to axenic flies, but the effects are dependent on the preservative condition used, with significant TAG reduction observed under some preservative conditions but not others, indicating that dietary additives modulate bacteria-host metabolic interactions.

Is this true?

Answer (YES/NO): NO